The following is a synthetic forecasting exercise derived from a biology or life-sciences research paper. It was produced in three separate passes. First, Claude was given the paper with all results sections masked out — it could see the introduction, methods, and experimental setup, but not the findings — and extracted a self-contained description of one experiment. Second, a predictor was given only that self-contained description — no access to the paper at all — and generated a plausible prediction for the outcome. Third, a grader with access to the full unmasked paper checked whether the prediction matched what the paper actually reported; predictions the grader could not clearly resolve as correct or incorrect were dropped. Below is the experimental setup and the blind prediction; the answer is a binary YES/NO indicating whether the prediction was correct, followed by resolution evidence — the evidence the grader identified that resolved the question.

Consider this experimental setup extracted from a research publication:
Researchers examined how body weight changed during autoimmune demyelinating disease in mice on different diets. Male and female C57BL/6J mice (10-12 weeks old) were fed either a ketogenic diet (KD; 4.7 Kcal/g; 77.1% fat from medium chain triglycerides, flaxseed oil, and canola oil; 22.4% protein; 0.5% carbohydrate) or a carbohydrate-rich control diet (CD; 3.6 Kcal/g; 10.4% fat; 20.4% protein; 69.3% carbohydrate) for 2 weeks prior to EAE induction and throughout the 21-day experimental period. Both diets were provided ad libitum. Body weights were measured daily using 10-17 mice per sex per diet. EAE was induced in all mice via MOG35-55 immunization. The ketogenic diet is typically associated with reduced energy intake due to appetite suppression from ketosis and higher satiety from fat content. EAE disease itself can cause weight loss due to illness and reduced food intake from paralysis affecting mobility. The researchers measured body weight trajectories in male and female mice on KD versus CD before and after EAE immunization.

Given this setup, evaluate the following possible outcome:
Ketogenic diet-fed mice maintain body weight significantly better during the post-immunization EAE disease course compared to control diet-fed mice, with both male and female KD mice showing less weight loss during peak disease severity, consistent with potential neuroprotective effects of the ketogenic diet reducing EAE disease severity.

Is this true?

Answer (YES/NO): YES